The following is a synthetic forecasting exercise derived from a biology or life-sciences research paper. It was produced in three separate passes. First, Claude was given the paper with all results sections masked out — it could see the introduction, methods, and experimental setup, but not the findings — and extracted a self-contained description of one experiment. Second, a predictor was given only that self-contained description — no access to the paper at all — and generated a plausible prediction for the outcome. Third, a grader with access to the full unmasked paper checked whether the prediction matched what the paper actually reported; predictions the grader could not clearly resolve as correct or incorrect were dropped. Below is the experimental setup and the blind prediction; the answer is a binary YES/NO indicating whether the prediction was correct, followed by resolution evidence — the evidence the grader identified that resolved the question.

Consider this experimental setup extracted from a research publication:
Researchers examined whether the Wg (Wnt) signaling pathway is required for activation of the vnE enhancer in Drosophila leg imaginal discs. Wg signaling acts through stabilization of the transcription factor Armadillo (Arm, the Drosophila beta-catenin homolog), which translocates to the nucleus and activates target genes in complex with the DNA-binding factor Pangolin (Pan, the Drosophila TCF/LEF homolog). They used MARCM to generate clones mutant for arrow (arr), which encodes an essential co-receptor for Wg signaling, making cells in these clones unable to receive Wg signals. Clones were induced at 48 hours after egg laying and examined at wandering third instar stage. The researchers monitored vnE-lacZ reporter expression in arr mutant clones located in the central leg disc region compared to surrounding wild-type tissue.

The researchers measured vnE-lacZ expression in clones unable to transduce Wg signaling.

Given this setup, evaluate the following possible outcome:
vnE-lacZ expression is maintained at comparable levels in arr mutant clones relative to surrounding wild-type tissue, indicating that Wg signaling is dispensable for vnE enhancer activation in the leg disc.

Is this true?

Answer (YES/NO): NO